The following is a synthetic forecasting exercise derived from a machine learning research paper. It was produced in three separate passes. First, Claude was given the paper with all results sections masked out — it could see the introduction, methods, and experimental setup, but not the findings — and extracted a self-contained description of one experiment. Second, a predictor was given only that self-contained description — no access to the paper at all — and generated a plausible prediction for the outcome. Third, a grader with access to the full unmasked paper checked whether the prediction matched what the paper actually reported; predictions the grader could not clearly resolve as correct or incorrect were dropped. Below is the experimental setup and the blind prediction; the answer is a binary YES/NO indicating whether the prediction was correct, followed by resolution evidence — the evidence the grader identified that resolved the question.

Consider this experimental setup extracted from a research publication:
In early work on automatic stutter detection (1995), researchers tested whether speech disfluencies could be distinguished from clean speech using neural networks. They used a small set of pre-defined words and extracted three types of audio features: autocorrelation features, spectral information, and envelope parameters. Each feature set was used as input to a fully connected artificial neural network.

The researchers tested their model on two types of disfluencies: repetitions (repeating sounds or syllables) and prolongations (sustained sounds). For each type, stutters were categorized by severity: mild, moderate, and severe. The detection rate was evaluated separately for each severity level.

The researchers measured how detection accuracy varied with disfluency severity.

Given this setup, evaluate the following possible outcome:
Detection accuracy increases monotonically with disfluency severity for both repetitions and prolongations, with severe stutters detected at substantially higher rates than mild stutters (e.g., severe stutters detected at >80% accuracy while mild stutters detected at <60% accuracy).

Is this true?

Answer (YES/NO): YES